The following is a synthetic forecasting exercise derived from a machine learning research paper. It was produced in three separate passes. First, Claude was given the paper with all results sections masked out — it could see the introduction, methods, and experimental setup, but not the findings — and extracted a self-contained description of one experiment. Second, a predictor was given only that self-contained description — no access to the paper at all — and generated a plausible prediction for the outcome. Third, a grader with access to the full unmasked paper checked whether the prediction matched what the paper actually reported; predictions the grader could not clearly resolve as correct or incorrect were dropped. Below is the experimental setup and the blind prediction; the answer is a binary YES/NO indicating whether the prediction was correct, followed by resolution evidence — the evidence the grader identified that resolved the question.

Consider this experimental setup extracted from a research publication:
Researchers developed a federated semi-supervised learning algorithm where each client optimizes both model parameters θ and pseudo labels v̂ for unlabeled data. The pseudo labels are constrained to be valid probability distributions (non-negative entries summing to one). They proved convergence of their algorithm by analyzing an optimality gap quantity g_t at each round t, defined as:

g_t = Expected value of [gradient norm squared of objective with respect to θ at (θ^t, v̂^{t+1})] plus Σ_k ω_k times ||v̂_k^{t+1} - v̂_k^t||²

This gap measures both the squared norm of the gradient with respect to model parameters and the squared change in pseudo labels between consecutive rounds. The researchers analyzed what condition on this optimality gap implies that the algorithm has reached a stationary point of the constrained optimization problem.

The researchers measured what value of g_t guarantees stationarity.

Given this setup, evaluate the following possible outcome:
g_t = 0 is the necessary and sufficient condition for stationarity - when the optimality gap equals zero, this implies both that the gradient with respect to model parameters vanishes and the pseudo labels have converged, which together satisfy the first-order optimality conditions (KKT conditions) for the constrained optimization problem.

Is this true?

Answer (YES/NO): NO